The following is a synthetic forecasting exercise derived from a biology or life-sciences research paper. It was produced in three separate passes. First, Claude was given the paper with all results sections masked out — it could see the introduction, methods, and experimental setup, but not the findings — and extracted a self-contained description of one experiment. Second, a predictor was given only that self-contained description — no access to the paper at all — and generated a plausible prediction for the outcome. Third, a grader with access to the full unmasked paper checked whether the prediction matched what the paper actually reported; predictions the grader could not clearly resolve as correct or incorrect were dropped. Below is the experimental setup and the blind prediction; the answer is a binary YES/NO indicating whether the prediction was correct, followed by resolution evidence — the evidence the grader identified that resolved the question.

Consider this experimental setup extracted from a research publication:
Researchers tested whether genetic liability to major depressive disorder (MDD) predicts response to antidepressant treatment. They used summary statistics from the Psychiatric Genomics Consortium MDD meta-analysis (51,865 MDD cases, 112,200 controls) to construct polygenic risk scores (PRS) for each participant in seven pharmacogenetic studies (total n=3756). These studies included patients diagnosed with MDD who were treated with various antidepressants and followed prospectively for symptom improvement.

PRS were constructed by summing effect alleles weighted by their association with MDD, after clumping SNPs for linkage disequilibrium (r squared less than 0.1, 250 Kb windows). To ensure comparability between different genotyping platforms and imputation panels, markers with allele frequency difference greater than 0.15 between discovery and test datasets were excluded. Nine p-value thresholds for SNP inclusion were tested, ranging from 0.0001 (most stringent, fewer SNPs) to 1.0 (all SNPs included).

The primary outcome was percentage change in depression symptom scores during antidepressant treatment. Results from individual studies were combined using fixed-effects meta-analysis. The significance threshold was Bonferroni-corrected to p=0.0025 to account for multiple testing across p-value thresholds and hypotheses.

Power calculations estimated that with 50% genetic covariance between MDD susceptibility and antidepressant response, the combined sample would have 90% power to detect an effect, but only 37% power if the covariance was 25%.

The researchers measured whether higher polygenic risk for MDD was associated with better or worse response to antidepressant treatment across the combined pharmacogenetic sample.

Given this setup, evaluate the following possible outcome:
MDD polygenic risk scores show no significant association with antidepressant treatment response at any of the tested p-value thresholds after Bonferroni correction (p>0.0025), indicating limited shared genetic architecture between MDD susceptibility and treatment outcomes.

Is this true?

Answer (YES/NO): YES